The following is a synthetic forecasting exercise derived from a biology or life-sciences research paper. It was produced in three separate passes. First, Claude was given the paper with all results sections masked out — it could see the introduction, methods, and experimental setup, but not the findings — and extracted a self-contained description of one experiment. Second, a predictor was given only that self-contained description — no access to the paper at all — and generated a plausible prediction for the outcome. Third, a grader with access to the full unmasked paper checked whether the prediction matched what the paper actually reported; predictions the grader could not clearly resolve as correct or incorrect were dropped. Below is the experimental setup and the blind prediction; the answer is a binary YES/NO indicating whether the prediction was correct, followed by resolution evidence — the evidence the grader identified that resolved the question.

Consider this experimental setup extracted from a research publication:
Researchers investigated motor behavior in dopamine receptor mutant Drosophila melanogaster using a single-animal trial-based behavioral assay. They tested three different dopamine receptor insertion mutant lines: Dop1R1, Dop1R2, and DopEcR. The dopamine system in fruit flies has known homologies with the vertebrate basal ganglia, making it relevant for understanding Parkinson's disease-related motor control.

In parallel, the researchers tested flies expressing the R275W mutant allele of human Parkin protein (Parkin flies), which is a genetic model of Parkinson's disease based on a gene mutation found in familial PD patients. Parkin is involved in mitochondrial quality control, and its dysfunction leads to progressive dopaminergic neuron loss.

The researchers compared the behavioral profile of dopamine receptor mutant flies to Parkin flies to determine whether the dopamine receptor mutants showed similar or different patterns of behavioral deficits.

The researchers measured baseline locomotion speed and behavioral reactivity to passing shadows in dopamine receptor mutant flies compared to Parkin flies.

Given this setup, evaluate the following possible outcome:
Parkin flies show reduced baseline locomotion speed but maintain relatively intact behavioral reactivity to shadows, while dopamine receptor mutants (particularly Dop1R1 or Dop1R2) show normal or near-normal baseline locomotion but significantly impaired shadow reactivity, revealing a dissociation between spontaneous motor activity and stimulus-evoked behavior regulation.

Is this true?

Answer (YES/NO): NO